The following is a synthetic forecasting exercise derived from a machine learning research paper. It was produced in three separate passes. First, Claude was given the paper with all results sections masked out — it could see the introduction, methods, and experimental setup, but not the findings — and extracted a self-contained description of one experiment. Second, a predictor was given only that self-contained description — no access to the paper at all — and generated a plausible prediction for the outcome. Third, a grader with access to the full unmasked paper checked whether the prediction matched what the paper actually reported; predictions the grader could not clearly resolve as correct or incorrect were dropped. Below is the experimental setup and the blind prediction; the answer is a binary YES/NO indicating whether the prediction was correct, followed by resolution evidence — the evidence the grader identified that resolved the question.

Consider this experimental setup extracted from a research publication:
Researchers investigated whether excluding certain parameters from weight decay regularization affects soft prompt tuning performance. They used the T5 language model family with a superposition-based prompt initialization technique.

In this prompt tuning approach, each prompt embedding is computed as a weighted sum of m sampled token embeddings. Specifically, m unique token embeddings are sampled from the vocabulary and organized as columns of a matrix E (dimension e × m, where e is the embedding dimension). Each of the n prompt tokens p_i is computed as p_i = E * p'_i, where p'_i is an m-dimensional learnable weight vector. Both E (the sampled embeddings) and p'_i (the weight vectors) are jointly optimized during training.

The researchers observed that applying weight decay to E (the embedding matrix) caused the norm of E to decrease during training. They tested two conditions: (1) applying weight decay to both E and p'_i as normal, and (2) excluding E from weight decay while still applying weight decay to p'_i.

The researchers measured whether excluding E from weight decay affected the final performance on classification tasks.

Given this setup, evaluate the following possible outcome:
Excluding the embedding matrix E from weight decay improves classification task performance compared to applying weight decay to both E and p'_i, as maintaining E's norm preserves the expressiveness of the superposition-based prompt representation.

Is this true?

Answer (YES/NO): YES